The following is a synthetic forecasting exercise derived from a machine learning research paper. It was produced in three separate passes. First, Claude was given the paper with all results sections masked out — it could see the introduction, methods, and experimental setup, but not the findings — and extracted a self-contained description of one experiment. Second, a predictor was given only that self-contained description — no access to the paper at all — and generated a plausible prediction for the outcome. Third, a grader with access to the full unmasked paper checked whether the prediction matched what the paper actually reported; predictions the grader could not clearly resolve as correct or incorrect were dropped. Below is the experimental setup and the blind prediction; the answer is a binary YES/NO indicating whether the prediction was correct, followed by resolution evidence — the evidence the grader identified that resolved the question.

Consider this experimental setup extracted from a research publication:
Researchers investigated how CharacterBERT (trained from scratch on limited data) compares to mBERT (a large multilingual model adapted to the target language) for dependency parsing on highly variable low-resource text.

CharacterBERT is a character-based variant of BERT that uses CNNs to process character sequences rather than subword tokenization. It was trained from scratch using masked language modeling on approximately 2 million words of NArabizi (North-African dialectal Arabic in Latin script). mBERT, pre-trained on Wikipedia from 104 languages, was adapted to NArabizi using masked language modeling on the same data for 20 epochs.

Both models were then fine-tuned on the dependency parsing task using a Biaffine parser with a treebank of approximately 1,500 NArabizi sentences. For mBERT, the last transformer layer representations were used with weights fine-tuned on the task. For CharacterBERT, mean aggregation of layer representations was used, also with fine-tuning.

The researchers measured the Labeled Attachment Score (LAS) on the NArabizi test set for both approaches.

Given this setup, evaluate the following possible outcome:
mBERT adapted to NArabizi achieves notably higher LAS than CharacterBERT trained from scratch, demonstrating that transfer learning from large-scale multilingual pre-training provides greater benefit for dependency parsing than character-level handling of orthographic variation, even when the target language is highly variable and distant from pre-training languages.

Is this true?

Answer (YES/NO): YES